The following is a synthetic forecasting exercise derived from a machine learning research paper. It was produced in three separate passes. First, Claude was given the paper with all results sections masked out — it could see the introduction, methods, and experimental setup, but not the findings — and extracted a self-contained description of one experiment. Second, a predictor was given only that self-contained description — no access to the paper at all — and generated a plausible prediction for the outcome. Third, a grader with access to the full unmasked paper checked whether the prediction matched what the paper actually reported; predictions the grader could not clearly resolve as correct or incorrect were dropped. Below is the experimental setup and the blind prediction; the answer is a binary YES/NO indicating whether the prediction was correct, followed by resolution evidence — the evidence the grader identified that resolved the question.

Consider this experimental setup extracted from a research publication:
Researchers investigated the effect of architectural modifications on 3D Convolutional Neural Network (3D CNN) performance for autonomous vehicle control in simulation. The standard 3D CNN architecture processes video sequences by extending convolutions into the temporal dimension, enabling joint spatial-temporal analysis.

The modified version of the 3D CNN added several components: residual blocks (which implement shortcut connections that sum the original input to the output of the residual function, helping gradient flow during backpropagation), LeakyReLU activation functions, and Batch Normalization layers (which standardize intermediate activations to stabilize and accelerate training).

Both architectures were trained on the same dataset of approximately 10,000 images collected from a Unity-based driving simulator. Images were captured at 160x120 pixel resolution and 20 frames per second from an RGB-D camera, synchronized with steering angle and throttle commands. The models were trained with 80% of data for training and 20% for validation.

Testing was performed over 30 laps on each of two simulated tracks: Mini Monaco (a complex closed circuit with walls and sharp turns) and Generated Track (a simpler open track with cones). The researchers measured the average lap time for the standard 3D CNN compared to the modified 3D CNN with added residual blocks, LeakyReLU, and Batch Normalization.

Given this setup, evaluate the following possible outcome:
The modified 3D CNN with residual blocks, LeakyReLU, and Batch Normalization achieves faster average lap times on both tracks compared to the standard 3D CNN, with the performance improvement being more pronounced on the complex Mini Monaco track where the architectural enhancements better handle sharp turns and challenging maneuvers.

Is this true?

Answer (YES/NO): NO